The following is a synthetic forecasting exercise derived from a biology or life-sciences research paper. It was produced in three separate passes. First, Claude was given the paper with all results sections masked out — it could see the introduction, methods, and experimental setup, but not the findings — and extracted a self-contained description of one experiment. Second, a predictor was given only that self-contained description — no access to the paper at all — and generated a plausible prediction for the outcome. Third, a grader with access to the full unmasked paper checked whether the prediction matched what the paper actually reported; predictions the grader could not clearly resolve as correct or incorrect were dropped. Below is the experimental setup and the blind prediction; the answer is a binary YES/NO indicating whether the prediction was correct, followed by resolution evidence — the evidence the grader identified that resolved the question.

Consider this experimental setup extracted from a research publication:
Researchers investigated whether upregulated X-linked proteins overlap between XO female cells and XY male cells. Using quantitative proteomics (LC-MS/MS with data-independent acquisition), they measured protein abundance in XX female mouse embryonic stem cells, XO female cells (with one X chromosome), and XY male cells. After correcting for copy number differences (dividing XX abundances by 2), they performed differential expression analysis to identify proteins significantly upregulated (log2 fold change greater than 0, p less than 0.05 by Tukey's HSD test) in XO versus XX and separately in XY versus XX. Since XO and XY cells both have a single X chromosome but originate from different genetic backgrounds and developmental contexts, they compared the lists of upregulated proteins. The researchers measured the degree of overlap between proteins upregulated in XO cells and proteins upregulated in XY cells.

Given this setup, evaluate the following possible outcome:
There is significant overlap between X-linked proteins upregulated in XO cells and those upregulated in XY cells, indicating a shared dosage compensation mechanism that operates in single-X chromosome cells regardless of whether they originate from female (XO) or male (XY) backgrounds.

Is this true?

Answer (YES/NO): YES